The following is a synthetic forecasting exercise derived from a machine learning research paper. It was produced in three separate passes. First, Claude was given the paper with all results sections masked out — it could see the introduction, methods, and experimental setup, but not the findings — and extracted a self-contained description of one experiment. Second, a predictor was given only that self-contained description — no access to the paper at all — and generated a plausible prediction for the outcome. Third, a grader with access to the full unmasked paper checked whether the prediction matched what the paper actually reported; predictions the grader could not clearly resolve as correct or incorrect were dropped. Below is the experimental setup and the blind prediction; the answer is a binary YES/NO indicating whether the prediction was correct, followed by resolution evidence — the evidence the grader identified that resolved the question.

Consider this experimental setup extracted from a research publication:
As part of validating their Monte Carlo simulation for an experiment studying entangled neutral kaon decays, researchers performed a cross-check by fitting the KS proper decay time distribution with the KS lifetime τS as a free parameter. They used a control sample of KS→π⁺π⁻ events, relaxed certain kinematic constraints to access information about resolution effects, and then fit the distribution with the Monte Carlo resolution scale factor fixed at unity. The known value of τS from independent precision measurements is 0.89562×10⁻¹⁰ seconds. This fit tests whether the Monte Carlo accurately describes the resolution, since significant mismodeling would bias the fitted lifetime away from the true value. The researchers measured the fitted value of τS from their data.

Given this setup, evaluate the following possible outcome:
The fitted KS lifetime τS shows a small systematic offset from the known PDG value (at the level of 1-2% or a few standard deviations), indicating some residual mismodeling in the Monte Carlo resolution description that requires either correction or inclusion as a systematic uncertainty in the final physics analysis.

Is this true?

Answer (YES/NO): NO